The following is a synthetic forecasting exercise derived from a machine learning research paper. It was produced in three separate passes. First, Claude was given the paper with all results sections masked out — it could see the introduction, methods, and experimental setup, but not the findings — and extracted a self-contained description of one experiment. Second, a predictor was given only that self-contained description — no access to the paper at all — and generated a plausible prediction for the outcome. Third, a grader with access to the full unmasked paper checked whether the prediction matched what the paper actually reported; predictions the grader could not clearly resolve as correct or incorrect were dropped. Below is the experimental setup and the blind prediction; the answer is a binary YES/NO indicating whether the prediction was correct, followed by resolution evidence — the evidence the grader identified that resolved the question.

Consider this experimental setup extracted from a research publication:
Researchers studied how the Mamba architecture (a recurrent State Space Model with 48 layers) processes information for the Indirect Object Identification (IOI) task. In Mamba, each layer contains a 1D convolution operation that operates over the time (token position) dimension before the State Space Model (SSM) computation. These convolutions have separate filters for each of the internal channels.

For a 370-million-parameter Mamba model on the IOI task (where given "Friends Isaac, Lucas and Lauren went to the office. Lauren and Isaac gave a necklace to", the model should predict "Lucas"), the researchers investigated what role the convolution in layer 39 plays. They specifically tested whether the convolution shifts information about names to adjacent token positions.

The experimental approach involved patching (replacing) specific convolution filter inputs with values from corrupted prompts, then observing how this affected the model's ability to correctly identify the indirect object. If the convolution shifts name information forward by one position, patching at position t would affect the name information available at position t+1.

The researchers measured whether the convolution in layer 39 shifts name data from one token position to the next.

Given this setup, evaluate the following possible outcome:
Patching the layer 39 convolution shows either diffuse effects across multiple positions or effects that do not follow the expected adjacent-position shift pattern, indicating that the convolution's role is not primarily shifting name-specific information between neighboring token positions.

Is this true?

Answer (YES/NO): NO